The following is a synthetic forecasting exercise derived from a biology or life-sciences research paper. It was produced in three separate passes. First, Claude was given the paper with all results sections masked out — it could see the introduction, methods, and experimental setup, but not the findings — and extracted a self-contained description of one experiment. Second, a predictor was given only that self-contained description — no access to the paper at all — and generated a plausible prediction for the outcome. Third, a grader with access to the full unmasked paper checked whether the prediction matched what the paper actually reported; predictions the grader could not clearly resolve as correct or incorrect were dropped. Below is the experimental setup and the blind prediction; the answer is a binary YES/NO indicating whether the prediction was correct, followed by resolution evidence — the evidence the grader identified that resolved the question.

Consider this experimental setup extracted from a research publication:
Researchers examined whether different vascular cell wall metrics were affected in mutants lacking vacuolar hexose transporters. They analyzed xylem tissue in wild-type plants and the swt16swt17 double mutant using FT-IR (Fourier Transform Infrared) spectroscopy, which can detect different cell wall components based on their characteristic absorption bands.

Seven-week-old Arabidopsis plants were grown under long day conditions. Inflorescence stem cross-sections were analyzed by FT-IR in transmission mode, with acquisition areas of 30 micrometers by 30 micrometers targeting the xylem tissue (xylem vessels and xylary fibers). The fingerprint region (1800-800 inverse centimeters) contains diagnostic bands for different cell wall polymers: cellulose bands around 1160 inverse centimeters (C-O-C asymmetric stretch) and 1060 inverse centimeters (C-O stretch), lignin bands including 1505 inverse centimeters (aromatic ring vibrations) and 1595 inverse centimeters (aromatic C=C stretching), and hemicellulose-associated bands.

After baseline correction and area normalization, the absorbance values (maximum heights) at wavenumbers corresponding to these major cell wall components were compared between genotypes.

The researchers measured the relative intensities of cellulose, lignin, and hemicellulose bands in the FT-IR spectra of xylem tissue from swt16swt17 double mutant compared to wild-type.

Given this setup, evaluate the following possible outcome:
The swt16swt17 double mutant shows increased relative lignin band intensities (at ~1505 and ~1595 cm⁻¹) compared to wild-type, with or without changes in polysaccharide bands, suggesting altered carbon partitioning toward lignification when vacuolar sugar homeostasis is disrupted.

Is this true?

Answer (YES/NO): NO